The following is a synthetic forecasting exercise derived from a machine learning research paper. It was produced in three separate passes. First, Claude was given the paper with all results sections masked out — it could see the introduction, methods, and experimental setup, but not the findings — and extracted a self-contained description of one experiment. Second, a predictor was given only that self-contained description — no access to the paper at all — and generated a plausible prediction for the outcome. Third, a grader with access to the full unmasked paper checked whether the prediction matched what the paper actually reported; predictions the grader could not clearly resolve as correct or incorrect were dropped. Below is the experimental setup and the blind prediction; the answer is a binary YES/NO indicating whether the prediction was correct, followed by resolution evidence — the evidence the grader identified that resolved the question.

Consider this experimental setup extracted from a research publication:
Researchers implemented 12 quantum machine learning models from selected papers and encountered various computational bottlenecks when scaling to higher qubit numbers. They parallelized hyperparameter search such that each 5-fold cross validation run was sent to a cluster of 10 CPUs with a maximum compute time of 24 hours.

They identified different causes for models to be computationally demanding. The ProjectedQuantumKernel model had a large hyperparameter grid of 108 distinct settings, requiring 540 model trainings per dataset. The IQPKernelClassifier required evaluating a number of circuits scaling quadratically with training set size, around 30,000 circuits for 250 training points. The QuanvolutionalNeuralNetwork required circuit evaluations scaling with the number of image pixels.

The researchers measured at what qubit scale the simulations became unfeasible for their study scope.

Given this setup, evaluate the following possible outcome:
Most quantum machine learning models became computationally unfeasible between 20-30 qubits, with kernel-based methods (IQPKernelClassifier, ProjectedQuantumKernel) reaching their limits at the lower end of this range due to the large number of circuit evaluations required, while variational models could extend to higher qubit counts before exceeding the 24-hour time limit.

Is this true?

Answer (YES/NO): NO